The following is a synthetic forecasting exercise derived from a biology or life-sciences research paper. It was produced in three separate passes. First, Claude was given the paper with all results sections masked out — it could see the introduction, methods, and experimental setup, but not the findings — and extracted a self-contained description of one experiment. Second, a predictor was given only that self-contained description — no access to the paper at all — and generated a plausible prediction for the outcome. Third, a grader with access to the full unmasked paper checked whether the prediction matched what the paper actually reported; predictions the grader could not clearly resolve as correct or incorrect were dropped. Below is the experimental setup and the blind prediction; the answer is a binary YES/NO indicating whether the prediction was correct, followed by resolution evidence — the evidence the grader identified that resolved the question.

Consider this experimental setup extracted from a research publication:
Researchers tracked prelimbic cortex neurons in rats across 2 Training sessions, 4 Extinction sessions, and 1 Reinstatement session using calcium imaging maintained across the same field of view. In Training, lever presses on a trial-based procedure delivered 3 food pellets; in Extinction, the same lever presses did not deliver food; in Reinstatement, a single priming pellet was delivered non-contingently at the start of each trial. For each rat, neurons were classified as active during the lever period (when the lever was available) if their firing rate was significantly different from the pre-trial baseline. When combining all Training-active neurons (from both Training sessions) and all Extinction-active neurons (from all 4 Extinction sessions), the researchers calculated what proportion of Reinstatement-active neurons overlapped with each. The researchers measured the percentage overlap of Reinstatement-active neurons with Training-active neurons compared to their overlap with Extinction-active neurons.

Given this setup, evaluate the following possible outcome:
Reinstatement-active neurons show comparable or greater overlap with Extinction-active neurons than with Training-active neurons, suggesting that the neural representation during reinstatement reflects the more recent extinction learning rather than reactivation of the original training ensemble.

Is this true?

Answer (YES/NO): NO